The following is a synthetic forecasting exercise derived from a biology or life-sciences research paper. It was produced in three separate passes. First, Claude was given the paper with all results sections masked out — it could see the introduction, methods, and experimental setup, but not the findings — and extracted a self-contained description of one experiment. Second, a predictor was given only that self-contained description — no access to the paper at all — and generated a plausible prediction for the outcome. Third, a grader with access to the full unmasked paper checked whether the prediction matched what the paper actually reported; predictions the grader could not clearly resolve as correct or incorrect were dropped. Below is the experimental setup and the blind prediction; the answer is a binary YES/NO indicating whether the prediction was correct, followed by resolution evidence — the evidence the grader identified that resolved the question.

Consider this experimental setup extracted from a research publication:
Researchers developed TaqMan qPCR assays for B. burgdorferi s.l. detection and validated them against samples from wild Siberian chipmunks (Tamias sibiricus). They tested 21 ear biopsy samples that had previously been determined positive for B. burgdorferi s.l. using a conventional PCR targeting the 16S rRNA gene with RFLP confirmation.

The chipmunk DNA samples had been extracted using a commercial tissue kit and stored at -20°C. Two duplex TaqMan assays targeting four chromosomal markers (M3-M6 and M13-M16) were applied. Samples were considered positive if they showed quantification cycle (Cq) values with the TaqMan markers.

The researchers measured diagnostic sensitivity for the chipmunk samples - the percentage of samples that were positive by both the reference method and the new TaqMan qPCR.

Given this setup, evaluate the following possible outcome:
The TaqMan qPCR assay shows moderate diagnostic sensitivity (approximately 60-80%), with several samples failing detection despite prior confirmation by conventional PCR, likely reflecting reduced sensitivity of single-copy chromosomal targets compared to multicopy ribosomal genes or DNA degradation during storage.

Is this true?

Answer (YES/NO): NO